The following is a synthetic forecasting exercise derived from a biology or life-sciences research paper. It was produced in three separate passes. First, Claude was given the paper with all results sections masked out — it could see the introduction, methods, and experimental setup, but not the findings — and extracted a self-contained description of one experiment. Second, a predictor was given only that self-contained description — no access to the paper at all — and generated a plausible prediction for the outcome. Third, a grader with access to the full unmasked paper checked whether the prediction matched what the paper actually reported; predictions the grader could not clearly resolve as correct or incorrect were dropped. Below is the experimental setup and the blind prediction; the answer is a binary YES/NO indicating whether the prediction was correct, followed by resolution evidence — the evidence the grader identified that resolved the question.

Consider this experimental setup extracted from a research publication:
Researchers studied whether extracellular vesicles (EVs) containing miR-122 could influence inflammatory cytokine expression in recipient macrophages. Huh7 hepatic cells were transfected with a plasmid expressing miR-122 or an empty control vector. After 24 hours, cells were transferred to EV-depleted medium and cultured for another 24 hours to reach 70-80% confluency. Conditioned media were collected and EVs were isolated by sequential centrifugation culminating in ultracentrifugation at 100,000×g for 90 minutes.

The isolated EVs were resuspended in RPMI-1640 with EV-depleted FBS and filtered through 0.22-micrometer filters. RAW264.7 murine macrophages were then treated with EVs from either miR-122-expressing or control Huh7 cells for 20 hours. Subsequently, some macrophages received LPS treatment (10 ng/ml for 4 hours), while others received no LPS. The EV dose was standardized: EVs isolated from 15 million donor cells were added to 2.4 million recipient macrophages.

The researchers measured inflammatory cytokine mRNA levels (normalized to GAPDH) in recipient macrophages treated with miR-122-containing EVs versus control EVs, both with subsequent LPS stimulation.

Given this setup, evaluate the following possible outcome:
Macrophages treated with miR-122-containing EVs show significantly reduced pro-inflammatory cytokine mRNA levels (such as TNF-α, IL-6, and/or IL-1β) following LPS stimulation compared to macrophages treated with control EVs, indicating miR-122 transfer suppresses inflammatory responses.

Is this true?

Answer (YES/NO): NO